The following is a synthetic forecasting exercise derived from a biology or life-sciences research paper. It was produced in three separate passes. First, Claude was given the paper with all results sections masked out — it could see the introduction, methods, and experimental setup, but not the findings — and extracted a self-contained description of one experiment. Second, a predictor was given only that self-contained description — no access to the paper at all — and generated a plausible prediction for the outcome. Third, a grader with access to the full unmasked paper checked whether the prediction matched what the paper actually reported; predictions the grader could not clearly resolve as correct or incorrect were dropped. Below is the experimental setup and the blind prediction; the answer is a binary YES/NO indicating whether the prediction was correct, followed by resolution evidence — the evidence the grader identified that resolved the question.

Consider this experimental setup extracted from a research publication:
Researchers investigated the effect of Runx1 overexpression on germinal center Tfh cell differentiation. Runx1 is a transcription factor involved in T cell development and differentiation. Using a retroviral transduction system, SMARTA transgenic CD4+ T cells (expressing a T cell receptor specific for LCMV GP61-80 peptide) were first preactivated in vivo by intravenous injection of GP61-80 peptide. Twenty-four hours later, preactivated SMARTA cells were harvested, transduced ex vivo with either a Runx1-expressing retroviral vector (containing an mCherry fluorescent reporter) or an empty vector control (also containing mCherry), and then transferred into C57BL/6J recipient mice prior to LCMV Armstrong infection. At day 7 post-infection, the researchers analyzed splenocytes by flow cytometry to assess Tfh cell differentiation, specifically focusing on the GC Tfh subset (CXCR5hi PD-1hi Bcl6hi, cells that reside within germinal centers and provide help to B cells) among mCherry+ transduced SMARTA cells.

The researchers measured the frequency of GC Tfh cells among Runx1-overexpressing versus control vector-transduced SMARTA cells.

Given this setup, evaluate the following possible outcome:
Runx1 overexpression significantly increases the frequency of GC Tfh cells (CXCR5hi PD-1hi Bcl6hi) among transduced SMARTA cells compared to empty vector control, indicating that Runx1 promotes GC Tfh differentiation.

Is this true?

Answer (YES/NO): NO